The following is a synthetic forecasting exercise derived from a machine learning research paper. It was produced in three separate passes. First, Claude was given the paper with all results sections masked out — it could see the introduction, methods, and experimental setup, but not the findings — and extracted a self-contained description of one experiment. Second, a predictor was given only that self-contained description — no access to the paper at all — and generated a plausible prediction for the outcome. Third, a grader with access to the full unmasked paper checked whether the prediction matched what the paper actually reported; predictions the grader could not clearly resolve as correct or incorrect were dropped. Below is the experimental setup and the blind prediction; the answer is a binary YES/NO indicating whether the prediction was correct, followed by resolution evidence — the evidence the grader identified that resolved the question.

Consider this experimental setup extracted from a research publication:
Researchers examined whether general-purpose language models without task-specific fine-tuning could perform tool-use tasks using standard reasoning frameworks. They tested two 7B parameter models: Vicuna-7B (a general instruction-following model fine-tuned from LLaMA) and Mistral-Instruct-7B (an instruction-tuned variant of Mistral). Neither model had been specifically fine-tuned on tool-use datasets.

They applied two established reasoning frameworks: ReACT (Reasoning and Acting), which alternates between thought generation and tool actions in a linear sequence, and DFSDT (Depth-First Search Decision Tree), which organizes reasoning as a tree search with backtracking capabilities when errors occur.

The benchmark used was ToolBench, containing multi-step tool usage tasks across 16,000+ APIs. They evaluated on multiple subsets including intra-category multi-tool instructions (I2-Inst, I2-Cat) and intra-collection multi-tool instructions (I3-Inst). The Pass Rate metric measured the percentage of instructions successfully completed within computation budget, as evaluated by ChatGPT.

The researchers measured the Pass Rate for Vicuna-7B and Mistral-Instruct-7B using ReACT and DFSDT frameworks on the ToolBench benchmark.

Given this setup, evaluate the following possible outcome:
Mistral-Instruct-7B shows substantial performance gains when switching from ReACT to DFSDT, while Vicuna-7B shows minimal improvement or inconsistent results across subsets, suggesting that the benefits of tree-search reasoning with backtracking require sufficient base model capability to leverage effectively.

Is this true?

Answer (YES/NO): NO